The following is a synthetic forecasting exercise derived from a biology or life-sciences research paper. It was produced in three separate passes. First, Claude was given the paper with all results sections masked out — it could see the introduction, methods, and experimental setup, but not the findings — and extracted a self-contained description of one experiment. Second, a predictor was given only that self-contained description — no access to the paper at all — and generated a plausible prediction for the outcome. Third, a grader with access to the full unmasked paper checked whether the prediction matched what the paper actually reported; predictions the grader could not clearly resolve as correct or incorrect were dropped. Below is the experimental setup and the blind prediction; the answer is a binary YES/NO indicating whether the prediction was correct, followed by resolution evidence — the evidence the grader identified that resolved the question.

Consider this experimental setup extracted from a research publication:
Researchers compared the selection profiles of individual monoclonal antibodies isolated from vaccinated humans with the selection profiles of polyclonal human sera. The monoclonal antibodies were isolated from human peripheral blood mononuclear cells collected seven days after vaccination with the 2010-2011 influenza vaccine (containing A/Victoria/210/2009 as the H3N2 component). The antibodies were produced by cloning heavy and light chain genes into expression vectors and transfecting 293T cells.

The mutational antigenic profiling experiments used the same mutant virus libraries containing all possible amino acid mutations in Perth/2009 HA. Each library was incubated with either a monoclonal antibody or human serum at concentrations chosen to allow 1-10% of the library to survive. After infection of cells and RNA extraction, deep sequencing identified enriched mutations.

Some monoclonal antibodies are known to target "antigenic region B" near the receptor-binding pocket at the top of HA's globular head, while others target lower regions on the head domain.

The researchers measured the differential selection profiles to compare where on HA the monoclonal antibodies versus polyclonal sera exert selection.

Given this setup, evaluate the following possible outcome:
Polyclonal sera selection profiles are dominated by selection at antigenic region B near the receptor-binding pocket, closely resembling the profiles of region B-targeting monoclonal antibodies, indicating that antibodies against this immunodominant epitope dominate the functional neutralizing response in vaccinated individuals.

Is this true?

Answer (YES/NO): NO